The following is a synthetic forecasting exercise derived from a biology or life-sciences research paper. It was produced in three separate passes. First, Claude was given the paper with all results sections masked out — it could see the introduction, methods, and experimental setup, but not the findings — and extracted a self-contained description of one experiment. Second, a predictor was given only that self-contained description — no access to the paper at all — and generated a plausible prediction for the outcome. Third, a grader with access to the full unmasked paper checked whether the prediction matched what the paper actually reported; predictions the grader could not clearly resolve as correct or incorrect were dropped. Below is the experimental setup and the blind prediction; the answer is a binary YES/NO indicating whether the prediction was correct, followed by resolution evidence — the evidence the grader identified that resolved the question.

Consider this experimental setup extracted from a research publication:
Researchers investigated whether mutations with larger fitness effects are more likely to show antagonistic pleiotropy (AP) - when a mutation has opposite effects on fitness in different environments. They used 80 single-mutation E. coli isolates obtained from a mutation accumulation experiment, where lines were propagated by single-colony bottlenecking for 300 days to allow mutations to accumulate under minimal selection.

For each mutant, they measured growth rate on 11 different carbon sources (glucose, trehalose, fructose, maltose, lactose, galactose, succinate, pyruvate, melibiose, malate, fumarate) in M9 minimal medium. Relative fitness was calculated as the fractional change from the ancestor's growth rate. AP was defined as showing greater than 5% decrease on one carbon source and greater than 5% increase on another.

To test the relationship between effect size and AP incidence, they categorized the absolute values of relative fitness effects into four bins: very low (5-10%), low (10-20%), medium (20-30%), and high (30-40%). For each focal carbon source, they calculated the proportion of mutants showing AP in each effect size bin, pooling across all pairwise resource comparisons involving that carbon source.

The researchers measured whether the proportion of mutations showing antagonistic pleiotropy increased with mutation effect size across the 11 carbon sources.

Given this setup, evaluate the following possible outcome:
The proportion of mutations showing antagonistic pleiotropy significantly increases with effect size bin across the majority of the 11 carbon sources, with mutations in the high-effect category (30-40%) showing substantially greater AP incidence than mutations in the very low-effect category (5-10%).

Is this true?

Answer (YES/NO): NO